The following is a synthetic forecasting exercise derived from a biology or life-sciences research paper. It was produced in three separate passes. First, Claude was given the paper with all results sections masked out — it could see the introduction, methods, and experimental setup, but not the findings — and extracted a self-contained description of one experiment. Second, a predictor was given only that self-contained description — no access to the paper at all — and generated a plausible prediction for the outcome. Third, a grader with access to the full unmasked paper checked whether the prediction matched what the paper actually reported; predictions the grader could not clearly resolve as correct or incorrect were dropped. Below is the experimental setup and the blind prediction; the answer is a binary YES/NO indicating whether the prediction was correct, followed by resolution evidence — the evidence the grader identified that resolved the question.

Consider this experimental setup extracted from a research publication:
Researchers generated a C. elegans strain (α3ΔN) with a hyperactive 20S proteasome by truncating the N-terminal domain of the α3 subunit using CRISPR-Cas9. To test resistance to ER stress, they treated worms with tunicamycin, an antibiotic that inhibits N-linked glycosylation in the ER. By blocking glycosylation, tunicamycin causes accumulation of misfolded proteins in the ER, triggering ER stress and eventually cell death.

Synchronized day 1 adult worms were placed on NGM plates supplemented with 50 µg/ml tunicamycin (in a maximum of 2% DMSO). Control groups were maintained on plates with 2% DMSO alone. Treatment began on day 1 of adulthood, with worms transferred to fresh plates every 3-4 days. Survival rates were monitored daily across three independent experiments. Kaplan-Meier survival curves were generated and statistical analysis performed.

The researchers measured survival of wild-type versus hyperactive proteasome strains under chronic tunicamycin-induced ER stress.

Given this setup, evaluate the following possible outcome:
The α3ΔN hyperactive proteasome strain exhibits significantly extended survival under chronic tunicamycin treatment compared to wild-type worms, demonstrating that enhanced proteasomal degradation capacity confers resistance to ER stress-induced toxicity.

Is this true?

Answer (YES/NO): YES